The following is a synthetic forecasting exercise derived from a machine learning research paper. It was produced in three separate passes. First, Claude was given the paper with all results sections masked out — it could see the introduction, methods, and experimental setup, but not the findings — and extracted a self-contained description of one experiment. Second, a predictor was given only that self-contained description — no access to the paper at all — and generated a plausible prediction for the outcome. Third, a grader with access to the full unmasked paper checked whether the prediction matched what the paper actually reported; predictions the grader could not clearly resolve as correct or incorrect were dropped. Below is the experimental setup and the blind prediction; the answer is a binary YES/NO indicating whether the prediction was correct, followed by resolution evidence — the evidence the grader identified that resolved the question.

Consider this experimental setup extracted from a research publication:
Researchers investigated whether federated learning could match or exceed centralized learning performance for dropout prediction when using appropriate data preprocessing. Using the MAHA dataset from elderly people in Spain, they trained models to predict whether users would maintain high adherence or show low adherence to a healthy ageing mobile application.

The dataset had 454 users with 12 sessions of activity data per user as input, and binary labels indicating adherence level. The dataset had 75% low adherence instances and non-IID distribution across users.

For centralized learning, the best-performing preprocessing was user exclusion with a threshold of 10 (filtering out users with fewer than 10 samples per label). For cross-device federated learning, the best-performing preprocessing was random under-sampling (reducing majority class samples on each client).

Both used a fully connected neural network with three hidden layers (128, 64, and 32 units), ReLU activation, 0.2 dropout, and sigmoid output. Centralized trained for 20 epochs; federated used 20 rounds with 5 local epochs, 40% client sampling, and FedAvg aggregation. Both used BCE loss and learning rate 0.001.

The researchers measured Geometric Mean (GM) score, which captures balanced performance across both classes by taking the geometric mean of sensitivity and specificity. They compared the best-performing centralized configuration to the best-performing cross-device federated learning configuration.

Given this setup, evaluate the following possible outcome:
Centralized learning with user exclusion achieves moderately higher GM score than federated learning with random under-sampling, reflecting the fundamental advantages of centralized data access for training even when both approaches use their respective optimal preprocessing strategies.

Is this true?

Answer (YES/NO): NO